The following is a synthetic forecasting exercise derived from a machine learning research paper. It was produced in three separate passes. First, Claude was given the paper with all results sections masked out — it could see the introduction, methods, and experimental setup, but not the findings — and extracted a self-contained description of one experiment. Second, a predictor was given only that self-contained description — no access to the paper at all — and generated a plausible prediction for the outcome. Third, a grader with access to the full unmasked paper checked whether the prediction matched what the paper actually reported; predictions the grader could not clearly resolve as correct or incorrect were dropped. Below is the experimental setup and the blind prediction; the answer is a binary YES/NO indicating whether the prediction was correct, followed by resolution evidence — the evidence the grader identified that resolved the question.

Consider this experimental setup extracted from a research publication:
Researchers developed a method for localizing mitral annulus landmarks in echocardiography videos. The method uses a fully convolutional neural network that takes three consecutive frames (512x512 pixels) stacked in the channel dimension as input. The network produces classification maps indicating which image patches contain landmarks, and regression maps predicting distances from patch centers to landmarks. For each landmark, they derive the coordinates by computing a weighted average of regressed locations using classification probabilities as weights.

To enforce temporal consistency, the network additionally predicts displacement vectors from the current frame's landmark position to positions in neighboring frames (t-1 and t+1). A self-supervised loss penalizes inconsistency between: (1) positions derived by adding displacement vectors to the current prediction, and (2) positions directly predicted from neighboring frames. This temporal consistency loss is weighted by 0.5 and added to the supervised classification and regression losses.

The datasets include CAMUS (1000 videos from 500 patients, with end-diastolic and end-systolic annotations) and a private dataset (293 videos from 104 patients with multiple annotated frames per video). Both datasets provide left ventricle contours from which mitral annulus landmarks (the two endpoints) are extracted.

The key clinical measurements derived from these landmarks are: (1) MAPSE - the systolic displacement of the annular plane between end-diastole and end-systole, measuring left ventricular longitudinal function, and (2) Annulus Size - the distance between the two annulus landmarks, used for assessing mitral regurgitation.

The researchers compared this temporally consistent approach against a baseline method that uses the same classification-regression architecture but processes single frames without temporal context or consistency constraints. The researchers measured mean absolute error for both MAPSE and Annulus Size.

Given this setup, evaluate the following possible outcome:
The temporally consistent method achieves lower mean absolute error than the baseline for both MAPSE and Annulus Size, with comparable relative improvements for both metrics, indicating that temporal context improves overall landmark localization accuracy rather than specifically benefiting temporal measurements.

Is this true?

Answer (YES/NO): NO